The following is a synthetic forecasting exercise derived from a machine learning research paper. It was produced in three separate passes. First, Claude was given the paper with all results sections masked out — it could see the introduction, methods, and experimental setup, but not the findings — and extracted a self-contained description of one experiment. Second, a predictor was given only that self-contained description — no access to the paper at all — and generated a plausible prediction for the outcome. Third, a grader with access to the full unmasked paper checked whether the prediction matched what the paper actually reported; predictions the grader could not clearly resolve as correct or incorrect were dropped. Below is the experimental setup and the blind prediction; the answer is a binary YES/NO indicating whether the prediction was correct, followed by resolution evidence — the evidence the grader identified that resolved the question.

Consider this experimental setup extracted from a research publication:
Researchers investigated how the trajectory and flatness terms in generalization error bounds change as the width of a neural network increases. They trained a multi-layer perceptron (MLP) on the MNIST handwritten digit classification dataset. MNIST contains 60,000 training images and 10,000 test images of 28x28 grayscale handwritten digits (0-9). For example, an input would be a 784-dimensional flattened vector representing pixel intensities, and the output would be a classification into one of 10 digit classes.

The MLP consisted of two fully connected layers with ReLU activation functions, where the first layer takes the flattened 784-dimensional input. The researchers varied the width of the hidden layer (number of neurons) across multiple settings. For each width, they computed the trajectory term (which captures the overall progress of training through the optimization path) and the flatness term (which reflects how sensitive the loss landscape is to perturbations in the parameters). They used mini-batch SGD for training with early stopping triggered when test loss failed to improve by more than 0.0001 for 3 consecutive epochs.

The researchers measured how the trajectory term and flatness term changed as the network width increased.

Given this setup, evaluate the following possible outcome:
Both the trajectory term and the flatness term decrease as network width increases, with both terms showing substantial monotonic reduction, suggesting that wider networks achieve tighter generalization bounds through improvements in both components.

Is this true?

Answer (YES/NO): YES